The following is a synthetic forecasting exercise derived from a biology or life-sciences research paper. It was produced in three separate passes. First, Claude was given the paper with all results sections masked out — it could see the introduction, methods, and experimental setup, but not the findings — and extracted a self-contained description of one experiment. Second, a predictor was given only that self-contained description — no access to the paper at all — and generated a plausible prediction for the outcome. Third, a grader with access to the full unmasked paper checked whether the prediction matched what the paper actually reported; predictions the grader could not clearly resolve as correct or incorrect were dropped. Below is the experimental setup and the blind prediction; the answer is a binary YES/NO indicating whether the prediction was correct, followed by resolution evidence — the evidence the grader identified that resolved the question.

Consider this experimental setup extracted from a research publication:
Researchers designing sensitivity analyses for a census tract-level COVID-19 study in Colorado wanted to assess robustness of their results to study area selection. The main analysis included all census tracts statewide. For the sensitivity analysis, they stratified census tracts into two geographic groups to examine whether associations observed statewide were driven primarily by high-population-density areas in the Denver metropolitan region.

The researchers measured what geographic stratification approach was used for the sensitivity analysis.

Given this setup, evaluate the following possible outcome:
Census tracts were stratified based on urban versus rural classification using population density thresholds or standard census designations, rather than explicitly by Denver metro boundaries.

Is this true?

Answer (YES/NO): NO